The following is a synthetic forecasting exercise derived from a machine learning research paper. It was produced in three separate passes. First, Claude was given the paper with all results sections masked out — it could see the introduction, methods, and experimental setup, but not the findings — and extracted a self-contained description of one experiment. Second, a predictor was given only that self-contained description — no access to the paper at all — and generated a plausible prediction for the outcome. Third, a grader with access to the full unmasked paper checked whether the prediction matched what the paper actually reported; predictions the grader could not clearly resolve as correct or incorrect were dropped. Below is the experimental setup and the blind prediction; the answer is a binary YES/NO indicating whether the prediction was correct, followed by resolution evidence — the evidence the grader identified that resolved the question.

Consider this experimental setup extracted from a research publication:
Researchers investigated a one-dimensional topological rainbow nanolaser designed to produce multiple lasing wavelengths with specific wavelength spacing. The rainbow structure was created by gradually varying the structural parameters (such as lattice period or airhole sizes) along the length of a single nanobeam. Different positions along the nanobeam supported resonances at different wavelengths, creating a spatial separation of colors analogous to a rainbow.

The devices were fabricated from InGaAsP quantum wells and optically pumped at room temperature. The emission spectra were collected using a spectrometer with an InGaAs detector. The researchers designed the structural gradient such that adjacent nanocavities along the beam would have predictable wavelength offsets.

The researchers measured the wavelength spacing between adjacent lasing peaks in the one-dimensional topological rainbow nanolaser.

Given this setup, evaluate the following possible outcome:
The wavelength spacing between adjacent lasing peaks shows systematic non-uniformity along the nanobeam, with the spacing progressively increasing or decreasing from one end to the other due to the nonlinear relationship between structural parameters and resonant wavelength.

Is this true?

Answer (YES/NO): NO